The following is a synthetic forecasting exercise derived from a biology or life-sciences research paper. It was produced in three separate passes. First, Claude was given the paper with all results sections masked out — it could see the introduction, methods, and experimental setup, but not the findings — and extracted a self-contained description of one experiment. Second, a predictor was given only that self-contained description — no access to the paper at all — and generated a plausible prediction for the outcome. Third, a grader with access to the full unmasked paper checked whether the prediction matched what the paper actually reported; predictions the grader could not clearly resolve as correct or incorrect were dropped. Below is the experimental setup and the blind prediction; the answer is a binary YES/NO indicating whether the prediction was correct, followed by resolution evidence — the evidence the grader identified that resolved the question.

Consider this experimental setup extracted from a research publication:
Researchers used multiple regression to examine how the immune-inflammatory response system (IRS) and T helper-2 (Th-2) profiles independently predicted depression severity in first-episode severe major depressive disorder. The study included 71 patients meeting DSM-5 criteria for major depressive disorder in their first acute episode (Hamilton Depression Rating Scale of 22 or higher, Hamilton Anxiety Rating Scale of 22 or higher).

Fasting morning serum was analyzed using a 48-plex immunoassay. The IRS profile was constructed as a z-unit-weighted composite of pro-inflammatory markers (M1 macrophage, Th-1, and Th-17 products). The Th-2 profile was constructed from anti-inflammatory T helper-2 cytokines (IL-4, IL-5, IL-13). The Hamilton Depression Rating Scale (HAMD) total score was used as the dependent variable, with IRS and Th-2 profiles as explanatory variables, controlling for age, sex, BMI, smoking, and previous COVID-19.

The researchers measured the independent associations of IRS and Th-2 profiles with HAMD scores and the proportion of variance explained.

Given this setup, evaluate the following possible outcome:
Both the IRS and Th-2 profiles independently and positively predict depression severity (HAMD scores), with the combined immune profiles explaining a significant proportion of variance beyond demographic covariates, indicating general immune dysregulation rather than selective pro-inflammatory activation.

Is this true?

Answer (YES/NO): NO